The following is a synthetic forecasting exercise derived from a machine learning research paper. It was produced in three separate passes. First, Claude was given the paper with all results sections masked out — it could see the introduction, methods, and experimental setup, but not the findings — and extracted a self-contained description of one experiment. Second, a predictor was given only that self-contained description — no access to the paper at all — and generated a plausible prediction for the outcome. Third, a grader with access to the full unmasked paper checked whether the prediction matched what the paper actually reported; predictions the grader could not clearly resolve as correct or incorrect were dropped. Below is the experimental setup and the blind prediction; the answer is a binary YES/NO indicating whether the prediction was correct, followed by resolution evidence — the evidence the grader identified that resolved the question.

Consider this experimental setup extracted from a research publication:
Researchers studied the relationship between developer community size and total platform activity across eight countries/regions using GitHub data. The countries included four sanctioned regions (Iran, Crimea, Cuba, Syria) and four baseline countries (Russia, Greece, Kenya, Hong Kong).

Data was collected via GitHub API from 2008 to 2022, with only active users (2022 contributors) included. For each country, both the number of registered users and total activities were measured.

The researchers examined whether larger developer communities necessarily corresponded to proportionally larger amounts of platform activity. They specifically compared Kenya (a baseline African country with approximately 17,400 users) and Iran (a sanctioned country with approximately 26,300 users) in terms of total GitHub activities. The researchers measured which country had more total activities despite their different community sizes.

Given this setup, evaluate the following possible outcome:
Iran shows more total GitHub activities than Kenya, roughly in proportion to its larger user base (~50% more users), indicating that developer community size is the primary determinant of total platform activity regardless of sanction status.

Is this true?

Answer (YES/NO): NO